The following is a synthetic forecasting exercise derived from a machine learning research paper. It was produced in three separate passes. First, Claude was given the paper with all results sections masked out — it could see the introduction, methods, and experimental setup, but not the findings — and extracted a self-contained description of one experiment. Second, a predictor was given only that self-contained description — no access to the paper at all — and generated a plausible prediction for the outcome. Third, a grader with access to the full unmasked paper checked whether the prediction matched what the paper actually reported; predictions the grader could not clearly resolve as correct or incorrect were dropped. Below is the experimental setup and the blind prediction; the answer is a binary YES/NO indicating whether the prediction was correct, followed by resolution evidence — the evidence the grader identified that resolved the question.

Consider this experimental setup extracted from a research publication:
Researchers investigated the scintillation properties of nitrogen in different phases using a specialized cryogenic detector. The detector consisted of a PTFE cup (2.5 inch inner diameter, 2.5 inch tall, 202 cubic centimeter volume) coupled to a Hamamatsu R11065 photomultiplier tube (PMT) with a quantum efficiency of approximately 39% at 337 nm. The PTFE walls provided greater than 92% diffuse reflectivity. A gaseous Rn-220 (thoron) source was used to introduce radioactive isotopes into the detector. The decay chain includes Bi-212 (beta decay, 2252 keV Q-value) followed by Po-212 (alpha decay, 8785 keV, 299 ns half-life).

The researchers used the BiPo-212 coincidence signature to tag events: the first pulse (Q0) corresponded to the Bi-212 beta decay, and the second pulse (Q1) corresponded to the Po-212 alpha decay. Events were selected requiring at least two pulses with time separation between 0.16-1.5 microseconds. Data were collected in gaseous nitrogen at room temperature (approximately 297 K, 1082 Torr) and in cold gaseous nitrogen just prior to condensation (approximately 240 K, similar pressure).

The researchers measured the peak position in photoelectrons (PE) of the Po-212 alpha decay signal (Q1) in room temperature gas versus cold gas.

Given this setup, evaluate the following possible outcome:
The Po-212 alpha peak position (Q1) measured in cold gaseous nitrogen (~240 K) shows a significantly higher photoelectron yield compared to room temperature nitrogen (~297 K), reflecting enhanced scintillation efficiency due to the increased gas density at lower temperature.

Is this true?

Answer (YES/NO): NO